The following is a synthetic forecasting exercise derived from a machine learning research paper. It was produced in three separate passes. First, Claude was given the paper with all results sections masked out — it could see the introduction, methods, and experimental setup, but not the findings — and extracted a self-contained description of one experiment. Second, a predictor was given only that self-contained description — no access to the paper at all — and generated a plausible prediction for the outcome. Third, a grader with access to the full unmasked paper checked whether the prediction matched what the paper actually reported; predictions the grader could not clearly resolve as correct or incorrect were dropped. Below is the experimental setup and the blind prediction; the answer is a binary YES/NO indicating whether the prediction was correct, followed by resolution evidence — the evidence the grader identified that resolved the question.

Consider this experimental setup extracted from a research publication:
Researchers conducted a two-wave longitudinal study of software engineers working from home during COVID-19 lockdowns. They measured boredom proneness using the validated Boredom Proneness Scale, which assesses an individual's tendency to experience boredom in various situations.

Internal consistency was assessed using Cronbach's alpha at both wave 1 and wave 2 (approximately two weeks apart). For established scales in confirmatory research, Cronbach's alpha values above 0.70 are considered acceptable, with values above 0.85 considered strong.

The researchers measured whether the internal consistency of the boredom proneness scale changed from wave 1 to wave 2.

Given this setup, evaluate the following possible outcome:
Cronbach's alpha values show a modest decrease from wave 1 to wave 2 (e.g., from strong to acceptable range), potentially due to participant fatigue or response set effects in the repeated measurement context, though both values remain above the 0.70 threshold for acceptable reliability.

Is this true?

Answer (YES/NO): NO